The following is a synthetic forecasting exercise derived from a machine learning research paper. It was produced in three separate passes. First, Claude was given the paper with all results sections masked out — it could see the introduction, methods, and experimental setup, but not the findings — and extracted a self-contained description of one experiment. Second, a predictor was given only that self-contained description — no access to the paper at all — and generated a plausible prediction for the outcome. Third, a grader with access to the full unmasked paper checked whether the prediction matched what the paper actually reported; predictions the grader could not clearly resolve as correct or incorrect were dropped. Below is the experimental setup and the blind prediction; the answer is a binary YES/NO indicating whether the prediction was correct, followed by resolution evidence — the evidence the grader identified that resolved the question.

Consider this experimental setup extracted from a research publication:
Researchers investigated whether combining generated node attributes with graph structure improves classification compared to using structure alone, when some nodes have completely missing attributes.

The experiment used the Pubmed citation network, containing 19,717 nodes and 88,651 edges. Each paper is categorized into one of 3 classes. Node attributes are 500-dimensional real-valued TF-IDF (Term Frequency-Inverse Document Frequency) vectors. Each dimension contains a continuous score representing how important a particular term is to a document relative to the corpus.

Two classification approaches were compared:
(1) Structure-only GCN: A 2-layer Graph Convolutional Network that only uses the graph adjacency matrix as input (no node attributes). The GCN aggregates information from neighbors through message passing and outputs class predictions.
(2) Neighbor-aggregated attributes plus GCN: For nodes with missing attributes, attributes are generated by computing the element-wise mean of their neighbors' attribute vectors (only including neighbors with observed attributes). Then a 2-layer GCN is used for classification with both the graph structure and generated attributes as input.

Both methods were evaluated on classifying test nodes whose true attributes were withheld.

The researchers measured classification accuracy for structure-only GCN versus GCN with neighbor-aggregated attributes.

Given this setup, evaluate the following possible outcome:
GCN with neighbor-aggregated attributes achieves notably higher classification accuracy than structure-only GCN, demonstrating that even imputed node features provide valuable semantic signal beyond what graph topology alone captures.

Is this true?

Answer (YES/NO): NO